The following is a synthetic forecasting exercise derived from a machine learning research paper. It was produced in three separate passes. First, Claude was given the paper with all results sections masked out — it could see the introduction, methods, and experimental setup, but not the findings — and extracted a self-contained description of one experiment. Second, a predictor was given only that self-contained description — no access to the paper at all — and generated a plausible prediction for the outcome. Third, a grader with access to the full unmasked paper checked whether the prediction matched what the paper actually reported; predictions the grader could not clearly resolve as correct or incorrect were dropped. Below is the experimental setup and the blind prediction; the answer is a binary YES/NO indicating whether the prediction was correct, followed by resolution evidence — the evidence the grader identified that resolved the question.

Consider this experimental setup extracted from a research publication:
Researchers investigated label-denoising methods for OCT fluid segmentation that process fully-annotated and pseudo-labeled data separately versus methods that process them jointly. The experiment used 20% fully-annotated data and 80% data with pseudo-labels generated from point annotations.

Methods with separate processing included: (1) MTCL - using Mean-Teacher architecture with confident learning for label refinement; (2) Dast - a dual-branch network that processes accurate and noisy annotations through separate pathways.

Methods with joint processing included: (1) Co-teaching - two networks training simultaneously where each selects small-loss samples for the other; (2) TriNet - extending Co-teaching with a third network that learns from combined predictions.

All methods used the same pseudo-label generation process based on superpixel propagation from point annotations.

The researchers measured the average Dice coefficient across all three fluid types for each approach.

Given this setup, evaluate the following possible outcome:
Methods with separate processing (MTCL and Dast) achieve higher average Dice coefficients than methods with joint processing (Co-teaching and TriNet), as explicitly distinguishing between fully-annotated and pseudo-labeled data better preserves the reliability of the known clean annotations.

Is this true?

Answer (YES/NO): NO